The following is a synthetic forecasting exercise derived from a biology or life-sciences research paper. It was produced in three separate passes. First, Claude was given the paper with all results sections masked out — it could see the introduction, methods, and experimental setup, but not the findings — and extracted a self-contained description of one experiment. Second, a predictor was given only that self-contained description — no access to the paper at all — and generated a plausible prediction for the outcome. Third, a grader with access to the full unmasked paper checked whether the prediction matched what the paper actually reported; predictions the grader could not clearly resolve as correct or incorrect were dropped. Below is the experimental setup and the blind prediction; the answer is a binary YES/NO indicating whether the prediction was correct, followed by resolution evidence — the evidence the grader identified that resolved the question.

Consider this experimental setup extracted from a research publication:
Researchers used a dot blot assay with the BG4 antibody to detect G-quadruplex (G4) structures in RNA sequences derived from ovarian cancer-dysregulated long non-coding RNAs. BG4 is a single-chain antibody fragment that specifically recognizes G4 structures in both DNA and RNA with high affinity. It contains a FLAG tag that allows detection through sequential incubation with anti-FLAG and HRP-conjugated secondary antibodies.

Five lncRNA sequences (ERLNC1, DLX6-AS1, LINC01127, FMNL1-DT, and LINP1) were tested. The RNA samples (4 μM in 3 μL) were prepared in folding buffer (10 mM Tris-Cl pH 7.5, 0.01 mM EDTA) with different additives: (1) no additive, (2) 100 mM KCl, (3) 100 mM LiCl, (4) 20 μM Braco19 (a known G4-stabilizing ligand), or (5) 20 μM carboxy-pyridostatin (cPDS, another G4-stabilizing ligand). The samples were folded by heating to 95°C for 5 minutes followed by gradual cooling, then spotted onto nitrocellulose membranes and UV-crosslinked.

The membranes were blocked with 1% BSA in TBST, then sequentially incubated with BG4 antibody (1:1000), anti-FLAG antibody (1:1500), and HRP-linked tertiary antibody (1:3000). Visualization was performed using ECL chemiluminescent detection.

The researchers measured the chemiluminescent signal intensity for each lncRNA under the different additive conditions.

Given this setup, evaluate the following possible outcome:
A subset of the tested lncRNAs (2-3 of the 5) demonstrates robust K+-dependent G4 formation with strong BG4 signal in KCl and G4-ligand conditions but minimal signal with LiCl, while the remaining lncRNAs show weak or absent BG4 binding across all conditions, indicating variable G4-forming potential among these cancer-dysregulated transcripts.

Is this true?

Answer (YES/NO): NO